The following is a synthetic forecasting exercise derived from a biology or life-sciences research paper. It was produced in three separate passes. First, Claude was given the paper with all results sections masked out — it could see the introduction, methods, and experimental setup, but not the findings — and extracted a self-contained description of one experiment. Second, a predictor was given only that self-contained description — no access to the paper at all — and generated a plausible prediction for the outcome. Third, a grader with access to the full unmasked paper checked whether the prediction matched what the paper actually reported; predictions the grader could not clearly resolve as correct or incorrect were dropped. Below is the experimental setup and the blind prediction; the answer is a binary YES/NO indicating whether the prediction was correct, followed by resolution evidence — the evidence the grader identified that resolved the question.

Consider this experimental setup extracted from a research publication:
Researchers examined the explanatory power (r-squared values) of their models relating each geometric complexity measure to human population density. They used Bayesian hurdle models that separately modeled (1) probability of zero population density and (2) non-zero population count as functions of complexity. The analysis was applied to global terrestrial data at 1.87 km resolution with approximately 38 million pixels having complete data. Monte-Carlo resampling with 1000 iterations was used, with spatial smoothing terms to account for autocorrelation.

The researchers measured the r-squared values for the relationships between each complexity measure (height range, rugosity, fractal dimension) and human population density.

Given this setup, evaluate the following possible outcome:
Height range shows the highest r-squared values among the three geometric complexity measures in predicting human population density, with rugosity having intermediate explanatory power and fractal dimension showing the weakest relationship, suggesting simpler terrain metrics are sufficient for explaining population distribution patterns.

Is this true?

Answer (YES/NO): NO